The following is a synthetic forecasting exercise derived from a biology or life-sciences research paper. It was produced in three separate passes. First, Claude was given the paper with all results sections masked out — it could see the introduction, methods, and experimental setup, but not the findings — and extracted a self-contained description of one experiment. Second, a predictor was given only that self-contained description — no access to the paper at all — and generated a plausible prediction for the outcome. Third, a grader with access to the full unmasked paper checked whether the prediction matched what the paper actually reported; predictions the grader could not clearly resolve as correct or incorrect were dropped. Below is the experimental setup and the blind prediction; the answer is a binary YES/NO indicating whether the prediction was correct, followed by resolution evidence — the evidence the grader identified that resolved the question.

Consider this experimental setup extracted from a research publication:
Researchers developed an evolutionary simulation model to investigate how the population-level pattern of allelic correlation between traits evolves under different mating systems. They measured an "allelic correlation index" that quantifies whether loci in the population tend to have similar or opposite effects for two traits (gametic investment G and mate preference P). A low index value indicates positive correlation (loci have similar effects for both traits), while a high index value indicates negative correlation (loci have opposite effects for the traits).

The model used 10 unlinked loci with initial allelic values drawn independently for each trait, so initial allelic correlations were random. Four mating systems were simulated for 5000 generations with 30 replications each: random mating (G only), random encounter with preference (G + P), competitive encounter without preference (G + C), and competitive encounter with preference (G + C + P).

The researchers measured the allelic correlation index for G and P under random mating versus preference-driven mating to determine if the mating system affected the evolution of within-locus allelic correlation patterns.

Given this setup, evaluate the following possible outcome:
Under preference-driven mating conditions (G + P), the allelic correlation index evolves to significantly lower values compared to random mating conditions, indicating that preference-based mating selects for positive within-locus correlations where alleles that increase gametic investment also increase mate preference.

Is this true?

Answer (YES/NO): NO